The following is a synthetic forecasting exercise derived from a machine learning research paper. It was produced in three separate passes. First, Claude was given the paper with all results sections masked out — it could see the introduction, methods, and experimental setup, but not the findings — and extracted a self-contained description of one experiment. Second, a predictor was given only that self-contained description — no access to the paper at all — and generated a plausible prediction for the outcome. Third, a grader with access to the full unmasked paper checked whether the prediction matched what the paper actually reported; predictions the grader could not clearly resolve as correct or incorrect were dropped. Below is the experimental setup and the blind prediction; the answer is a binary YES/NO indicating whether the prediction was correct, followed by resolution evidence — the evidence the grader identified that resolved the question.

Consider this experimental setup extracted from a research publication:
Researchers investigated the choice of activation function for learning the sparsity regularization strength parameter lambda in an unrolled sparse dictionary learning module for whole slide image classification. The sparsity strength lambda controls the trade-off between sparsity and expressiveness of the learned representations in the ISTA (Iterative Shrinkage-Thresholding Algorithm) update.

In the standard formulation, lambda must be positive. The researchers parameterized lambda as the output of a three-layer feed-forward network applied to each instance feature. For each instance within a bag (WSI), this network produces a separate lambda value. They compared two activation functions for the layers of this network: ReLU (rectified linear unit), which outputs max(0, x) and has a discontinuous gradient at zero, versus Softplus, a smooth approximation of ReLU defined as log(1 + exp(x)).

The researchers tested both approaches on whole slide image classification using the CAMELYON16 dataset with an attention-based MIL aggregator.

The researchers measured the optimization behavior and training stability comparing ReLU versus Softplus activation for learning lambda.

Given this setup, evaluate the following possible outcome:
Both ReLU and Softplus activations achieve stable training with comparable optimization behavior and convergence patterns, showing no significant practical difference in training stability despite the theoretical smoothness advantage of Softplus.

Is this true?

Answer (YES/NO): NO